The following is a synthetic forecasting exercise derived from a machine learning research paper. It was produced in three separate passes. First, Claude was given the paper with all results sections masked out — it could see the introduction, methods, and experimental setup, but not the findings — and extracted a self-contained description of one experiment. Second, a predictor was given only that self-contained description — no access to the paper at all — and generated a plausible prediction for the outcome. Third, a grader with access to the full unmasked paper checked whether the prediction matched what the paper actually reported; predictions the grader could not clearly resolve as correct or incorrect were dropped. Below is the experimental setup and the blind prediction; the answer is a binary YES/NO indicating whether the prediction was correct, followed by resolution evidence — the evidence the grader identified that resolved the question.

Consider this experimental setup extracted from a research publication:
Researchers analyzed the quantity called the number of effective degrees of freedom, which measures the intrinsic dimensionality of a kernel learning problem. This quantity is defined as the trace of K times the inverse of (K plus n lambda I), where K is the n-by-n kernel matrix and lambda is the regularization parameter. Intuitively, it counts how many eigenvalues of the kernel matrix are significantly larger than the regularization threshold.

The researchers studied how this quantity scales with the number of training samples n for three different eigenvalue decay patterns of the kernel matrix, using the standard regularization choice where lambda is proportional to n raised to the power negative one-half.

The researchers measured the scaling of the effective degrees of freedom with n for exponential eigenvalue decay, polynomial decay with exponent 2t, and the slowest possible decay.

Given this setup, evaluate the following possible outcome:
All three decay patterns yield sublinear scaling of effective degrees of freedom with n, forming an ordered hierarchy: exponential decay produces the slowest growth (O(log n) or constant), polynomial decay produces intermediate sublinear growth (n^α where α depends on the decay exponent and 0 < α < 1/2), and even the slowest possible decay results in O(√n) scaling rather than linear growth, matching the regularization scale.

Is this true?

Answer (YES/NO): YES